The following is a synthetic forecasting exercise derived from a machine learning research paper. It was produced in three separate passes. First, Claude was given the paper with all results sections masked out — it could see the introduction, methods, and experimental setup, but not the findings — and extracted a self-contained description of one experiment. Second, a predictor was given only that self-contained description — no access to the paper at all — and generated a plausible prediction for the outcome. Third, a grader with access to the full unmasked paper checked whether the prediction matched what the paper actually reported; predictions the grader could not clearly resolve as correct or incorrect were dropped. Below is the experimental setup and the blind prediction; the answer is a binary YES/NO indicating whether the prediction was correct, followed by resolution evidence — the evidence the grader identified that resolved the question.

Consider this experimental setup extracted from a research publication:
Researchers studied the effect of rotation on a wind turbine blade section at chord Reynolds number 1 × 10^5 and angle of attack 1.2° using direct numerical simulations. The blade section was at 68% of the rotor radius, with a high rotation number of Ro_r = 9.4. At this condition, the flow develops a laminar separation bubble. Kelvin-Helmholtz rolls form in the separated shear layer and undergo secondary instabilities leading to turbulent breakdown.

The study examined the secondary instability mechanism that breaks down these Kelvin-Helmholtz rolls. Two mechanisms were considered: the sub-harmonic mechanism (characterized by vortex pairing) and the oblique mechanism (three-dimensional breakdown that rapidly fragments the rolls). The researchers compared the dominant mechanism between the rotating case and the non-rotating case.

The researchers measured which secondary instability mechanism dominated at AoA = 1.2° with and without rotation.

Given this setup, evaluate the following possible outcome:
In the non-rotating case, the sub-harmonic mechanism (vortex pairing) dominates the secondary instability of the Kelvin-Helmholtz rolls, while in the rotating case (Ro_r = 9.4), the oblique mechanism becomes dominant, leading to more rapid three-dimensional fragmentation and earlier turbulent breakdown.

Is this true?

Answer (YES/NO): NO